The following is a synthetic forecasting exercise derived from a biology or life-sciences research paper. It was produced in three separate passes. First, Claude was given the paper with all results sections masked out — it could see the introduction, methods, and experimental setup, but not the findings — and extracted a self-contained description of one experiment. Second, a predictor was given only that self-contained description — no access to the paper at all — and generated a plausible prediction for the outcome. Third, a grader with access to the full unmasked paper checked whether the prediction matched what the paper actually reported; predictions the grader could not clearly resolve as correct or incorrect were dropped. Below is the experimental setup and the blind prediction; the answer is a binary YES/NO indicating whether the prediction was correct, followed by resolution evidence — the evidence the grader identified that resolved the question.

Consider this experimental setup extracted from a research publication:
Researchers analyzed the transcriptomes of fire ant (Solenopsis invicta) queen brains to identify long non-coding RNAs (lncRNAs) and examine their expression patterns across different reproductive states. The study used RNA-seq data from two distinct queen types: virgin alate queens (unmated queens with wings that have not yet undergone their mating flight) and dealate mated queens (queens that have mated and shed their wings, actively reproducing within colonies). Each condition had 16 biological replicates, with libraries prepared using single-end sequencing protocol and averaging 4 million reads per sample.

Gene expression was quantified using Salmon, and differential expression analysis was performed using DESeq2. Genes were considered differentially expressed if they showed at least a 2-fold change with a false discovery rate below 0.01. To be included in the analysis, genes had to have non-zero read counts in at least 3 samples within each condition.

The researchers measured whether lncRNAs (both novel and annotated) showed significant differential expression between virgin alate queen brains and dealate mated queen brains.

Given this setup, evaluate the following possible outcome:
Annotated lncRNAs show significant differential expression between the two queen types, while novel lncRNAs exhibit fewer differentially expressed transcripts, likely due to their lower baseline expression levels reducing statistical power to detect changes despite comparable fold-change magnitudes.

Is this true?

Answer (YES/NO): NO